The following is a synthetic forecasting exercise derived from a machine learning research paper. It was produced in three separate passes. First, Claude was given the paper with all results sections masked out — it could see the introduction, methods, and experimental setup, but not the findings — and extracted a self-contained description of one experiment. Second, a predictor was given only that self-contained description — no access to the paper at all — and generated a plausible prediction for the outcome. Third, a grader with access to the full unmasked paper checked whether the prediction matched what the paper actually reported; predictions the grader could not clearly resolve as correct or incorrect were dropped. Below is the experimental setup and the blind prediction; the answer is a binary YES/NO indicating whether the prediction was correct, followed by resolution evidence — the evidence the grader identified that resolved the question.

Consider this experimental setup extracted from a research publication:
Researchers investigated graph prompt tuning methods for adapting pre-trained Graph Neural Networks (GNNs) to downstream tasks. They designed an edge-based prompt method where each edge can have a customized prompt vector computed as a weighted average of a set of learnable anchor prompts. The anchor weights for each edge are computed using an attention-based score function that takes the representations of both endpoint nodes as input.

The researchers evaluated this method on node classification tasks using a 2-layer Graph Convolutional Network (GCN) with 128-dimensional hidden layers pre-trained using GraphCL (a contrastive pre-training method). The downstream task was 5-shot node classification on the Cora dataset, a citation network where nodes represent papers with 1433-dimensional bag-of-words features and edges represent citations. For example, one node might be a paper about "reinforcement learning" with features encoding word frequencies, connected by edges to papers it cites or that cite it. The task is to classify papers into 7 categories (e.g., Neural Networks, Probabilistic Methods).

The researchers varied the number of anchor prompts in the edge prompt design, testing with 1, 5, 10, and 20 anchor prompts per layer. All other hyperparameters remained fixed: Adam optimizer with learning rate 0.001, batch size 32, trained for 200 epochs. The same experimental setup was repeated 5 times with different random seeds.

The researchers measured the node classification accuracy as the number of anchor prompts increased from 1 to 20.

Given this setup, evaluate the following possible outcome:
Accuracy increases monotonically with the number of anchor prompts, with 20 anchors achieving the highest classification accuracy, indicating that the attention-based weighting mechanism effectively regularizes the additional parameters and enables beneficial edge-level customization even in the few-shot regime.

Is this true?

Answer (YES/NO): NO